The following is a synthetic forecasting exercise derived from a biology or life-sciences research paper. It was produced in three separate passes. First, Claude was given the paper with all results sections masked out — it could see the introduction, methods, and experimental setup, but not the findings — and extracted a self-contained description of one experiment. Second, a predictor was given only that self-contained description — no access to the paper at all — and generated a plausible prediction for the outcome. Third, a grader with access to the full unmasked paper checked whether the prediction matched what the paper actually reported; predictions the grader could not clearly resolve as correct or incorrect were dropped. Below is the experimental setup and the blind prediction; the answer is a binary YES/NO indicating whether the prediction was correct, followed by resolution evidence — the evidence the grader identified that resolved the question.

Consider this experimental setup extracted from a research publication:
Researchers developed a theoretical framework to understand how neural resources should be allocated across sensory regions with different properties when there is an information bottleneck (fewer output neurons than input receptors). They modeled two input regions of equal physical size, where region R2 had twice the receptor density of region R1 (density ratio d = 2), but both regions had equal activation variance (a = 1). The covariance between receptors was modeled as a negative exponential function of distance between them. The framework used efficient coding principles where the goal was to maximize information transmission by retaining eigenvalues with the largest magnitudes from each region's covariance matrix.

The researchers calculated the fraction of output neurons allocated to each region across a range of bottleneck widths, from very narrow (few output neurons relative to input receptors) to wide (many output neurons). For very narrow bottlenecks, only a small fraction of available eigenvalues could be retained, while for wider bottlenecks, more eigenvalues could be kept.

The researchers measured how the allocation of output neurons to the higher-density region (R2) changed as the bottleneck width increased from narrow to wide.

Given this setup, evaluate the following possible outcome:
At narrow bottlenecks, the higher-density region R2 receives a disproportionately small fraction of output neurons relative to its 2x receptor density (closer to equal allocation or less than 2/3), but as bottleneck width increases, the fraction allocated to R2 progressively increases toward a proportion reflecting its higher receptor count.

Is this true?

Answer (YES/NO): NO